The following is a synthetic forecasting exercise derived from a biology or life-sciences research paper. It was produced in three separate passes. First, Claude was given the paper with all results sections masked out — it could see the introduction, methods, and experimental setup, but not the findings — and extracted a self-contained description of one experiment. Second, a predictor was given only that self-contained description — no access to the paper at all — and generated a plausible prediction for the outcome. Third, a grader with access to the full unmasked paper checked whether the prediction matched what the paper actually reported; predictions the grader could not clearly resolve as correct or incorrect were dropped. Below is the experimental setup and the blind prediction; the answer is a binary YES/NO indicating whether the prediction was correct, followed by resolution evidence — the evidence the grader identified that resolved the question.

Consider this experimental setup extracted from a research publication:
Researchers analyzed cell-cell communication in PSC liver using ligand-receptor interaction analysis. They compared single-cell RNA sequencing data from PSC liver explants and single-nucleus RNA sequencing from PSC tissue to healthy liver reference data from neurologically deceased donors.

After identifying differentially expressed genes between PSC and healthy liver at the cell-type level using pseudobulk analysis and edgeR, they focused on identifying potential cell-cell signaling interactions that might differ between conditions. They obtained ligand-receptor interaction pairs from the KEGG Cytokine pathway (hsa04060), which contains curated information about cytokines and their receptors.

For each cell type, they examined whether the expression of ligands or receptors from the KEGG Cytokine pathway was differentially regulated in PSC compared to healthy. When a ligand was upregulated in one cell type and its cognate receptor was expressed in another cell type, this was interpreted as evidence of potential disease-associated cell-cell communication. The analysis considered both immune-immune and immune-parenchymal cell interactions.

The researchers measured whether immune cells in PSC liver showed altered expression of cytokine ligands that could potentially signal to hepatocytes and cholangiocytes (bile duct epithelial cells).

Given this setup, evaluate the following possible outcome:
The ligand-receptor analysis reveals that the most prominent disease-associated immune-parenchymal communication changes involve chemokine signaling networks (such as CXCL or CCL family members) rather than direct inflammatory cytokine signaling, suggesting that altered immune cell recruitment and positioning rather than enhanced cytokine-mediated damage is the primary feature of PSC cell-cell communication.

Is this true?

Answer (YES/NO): YES